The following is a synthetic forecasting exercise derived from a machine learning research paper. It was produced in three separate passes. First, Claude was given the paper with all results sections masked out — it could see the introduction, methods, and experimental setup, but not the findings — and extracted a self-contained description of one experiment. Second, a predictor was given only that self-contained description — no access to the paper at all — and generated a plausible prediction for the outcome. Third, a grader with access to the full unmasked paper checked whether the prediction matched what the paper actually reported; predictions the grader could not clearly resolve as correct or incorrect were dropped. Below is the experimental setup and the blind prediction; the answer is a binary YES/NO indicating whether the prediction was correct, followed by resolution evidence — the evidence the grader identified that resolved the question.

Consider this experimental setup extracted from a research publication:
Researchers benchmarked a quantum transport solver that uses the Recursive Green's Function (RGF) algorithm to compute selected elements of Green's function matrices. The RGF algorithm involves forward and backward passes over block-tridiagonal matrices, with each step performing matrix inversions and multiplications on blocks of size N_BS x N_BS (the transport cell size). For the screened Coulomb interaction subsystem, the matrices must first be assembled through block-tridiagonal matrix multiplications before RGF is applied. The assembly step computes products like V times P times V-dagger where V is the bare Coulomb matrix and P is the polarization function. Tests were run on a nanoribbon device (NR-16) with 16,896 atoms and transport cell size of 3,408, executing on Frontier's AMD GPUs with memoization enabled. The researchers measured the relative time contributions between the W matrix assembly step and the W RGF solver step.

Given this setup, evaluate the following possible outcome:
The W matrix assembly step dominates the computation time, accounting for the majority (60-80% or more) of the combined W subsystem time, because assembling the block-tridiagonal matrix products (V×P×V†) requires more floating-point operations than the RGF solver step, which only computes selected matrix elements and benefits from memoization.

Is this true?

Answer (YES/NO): NO